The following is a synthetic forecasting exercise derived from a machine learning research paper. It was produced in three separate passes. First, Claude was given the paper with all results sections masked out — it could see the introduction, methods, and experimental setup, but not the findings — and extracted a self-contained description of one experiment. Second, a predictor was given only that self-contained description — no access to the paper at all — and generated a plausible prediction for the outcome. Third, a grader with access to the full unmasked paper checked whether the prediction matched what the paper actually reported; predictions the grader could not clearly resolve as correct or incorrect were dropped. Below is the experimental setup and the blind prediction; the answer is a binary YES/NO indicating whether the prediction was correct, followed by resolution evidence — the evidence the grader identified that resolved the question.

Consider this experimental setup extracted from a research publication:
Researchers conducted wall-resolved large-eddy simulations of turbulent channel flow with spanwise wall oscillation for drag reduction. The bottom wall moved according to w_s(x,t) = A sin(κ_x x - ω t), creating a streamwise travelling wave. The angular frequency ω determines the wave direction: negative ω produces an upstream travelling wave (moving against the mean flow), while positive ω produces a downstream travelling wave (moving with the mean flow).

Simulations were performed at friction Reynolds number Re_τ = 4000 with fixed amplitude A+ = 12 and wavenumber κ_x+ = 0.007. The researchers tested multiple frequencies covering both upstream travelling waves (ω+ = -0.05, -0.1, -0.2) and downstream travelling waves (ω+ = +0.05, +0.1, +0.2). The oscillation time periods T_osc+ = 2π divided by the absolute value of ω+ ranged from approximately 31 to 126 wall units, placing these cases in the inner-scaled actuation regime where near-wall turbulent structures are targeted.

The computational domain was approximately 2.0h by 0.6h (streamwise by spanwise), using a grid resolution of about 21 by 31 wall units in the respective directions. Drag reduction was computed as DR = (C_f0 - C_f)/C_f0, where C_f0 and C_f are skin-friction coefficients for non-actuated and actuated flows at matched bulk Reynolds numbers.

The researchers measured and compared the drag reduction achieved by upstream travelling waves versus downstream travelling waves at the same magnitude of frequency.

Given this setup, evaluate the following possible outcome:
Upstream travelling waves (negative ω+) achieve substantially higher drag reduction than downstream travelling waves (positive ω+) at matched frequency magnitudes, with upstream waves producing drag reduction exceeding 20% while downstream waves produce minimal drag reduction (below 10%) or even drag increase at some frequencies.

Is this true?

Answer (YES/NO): NO